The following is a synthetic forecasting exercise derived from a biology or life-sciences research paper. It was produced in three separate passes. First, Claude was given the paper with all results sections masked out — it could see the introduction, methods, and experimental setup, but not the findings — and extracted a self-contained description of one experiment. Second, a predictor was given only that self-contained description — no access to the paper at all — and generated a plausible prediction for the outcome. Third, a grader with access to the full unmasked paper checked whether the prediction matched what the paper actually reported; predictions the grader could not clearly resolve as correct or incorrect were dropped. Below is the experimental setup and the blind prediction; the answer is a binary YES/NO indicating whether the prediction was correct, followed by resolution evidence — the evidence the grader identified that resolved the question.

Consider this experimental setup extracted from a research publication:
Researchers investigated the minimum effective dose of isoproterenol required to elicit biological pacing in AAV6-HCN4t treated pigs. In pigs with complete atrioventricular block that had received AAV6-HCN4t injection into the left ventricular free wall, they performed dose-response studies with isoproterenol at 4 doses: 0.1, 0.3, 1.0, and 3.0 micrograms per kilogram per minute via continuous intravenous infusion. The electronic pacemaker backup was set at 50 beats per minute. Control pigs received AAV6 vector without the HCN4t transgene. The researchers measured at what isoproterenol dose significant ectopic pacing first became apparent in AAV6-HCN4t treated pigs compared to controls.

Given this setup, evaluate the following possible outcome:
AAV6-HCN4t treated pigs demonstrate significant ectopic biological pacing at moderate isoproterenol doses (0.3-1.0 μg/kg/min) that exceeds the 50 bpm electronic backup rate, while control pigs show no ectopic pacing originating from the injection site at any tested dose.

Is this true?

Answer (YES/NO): NO